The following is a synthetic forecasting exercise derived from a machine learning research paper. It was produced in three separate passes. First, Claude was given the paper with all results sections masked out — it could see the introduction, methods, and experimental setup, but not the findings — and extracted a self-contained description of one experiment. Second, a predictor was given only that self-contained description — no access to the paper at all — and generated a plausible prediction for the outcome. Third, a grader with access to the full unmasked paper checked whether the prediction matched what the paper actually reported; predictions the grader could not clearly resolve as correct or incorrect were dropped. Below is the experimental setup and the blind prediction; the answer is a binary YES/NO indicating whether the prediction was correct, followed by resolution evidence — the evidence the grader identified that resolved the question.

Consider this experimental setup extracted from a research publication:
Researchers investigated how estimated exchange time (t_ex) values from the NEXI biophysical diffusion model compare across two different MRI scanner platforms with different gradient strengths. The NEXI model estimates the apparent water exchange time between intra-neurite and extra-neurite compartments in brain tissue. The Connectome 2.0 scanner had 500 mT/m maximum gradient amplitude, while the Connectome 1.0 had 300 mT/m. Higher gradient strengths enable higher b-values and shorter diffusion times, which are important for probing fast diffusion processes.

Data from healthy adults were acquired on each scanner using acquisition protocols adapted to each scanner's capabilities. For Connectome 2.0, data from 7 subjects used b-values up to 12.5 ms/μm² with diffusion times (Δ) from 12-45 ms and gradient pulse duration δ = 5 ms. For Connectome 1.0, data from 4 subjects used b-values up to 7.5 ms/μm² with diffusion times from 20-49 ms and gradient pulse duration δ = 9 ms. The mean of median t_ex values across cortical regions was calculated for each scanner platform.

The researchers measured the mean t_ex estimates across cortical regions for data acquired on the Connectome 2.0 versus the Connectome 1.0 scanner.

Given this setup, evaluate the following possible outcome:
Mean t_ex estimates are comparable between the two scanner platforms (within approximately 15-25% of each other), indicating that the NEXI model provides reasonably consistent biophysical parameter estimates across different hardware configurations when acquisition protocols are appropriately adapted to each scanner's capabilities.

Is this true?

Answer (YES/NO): NO